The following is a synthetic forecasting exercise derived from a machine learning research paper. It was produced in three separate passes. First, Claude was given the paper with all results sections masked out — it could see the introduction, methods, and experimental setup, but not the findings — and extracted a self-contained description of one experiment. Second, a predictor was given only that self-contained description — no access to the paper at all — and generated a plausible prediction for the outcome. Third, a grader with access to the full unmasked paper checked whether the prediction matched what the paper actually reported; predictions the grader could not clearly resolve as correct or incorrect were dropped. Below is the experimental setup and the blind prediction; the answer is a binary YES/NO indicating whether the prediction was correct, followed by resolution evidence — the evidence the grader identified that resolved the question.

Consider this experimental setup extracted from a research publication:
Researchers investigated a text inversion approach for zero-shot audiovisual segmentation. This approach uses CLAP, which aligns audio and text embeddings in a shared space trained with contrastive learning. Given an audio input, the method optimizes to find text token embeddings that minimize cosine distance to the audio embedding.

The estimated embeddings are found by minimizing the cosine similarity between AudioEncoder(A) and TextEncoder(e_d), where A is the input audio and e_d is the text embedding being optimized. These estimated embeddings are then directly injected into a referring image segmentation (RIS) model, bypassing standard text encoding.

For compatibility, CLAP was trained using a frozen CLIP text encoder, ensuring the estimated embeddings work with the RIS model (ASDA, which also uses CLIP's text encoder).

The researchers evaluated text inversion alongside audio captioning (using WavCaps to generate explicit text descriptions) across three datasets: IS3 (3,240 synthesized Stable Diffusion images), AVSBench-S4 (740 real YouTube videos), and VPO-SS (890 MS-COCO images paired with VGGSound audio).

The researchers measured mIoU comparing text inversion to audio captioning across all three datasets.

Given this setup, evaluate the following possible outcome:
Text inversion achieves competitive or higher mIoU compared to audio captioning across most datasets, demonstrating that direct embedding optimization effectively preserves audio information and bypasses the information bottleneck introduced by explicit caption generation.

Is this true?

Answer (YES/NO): NO